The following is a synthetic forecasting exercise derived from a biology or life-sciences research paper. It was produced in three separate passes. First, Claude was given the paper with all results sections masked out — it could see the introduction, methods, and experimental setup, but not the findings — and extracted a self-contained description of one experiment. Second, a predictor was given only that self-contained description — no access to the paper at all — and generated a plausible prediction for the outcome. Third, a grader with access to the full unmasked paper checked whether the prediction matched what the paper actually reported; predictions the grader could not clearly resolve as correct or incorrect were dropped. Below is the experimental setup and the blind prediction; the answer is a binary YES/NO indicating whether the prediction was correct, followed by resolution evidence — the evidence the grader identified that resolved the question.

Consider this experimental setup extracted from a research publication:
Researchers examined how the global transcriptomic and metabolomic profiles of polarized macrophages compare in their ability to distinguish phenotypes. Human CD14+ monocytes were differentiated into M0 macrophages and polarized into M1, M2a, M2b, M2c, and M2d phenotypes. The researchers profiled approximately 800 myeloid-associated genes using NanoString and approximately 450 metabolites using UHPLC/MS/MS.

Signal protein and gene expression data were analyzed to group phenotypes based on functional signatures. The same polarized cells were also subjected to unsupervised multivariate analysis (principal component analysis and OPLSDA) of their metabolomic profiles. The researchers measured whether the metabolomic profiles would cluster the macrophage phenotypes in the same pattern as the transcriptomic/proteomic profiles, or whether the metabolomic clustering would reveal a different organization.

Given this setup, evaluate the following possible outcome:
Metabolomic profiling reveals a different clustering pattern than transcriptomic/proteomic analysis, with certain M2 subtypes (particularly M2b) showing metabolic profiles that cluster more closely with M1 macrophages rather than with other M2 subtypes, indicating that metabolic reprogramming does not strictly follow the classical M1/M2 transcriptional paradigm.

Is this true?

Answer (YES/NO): NO